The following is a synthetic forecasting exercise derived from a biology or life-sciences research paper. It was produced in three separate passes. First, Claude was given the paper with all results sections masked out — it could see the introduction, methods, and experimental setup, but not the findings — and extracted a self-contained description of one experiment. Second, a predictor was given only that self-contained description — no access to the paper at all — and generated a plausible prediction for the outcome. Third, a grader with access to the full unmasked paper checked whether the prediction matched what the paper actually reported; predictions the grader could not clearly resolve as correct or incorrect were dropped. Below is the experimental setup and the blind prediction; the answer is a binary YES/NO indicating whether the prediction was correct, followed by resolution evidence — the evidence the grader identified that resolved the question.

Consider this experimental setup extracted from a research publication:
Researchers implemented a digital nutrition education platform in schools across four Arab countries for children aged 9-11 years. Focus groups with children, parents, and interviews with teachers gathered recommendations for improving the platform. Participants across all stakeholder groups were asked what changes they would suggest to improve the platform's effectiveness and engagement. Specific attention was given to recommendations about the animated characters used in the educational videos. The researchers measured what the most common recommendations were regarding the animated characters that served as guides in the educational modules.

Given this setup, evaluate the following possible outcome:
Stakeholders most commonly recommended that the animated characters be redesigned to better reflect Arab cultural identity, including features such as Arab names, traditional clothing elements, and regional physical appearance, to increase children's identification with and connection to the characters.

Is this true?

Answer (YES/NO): NO